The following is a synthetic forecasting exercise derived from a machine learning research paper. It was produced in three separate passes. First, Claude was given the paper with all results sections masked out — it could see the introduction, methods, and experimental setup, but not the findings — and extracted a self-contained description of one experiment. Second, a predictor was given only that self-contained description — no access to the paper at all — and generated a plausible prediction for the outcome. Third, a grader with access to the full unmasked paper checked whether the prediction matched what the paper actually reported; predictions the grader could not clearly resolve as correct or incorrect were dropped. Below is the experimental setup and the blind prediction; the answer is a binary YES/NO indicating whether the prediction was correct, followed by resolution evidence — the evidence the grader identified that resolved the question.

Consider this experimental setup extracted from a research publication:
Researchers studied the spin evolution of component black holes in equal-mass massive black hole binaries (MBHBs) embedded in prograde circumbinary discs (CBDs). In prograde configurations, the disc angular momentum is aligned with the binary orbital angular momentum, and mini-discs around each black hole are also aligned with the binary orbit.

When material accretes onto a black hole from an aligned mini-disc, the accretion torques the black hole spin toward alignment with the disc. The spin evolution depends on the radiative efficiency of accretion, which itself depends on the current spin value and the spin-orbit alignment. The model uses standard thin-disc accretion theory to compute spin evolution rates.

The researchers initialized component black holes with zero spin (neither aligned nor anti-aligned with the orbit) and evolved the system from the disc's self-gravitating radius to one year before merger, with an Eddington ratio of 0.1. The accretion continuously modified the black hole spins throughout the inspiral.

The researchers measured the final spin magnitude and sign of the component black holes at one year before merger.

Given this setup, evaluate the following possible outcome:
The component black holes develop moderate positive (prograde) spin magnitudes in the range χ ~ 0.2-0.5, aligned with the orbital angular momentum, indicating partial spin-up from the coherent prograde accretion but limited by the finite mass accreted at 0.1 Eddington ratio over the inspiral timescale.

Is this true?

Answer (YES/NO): NO